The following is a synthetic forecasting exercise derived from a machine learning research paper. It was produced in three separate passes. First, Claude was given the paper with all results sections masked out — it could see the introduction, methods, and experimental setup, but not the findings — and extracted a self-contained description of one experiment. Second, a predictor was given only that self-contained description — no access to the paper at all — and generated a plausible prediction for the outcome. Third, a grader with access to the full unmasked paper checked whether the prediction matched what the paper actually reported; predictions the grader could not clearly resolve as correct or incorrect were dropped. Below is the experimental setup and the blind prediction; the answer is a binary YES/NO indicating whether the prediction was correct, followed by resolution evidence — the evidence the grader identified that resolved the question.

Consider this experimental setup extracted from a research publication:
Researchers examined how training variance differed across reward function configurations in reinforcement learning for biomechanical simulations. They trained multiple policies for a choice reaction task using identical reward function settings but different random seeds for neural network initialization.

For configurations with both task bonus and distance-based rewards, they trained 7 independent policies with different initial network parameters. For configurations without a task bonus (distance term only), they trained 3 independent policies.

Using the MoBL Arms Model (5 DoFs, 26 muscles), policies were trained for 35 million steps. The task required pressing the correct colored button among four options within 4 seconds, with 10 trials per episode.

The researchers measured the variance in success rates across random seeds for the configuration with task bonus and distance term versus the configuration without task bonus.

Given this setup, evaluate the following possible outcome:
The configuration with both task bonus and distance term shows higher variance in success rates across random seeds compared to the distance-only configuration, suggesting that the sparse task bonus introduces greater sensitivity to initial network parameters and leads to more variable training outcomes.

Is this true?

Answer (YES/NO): NO